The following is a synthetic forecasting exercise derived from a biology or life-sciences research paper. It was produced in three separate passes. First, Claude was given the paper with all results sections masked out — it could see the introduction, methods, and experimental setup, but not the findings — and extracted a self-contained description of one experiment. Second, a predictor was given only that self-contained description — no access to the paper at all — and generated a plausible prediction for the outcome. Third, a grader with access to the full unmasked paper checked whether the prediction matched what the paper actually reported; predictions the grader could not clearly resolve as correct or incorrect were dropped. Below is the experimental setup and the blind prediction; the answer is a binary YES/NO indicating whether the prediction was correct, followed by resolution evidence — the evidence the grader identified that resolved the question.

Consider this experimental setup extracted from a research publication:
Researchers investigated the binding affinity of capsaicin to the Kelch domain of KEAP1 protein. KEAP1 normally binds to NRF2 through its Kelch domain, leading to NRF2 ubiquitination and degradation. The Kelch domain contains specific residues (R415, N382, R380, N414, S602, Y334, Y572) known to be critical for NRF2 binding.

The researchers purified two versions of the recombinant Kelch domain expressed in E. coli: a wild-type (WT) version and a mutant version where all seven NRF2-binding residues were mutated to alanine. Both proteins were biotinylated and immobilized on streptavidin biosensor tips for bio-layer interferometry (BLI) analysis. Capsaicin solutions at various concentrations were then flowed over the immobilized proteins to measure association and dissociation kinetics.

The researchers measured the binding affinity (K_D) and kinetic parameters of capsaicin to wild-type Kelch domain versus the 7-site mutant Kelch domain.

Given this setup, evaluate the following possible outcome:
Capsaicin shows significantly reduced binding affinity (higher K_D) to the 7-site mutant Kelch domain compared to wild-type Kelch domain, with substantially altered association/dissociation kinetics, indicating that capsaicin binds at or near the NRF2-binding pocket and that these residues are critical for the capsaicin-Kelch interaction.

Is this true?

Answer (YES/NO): NO